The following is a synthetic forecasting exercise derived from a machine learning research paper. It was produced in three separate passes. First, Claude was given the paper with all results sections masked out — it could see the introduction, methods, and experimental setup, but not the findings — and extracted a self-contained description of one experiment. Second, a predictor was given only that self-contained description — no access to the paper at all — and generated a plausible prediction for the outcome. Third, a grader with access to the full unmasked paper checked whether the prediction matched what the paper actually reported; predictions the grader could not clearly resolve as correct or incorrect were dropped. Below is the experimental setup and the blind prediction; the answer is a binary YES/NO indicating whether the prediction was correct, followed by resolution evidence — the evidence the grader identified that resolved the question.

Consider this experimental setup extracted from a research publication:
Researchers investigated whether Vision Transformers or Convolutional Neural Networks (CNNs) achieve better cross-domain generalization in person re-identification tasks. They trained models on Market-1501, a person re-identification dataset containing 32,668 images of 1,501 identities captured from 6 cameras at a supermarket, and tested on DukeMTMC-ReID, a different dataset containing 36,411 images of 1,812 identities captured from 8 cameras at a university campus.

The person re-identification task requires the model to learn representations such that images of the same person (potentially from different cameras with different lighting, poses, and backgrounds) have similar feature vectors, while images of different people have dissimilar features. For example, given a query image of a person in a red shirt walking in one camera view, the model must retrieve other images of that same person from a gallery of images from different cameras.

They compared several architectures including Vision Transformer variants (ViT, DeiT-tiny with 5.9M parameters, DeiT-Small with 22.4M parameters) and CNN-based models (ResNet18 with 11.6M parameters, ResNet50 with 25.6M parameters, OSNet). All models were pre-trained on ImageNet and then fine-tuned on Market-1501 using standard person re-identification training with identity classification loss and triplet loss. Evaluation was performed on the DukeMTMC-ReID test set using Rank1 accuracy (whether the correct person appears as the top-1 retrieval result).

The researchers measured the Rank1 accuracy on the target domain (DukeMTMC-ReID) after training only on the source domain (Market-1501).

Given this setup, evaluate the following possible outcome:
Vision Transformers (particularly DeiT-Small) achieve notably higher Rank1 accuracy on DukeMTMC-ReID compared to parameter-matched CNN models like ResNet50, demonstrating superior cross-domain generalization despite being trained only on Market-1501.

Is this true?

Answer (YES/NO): YES